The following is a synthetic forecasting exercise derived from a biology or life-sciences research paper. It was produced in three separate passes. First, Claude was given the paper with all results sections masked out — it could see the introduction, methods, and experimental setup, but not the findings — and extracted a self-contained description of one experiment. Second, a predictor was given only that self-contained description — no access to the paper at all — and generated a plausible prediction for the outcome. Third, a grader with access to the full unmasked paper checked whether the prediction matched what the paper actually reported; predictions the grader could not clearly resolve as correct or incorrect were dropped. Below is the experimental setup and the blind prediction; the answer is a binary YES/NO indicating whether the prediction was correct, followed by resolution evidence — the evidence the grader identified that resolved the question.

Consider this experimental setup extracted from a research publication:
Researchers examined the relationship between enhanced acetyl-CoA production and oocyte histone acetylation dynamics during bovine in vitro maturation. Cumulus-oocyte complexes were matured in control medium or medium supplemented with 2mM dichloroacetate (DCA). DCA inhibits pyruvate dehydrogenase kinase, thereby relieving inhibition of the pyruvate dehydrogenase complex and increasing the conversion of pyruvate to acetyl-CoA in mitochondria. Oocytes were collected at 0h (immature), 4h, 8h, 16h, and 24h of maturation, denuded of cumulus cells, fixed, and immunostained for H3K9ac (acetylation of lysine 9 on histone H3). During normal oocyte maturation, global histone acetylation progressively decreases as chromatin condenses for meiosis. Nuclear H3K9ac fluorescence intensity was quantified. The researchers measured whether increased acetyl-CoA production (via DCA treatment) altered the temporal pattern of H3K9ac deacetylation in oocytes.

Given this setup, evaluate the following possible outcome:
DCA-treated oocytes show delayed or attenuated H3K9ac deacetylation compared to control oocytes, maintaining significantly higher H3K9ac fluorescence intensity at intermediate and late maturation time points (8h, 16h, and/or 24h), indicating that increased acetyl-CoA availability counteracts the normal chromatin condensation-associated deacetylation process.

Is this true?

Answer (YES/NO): NO